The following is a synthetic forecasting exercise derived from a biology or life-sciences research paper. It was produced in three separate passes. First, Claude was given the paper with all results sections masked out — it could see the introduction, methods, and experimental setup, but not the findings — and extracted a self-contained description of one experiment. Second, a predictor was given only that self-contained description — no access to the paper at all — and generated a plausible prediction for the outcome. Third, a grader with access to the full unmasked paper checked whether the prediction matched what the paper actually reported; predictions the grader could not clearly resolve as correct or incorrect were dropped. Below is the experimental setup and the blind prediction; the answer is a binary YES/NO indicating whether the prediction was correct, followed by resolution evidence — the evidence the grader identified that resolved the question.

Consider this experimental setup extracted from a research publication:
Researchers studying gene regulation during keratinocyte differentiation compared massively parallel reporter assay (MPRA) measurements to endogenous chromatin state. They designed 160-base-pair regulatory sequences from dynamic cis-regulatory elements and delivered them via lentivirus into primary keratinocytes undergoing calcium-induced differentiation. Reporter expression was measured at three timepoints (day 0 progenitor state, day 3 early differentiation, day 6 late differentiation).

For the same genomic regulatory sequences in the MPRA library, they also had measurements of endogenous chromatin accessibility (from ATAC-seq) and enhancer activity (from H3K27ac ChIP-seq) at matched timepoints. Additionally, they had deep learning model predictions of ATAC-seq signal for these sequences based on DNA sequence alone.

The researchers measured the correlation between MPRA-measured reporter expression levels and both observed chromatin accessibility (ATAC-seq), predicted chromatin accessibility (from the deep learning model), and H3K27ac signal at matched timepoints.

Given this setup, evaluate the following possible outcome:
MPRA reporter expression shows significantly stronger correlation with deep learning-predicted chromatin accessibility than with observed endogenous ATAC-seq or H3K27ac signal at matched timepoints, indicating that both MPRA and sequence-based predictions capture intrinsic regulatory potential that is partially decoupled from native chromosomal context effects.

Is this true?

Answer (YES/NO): NO